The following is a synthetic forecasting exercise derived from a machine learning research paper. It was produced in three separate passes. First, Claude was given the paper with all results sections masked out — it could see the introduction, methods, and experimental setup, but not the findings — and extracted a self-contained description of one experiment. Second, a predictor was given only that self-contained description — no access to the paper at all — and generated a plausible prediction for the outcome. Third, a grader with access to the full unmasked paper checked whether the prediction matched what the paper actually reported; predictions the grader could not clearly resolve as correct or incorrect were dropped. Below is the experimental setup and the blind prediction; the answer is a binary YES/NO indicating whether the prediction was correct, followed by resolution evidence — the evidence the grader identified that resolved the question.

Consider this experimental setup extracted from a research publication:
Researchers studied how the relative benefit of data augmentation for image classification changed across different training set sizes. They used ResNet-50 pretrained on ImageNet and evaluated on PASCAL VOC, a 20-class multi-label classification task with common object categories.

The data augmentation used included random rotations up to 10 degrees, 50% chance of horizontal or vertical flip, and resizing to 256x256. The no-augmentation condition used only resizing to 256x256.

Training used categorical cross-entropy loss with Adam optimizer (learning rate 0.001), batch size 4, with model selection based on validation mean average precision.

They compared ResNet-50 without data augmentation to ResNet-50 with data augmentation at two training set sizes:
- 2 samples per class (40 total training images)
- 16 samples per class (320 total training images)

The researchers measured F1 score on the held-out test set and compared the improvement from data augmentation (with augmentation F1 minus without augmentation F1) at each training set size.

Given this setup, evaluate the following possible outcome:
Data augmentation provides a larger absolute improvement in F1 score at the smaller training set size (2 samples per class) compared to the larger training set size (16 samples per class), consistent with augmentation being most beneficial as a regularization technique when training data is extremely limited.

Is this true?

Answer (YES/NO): YES